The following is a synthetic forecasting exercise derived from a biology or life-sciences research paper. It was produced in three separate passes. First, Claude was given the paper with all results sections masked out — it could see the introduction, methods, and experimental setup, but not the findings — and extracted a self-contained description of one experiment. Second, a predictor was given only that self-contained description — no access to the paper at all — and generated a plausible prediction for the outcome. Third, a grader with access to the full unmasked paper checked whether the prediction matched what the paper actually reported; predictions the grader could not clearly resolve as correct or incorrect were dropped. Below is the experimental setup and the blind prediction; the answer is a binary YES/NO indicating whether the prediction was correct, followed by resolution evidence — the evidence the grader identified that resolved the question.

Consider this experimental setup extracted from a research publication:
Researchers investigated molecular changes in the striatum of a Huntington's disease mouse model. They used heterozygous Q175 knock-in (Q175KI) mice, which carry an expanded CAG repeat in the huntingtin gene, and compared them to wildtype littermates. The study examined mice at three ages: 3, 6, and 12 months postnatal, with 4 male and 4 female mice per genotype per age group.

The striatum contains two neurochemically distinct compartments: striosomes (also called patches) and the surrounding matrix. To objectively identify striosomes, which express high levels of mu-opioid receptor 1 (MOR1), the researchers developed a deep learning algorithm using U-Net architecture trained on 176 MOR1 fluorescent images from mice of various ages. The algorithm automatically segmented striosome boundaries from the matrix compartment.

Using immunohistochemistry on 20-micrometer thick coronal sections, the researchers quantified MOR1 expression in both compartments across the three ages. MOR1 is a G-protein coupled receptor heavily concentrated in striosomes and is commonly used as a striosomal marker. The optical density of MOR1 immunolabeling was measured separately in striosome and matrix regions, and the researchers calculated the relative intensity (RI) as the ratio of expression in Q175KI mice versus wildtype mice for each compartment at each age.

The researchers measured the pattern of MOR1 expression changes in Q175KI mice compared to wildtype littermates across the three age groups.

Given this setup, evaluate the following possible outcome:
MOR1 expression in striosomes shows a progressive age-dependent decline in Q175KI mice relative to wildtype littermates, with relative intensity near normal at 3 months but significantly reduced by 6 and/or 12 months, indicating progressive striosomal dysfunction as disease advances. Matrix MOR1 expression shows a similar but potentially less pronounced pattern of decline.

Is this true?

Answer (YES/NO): NO